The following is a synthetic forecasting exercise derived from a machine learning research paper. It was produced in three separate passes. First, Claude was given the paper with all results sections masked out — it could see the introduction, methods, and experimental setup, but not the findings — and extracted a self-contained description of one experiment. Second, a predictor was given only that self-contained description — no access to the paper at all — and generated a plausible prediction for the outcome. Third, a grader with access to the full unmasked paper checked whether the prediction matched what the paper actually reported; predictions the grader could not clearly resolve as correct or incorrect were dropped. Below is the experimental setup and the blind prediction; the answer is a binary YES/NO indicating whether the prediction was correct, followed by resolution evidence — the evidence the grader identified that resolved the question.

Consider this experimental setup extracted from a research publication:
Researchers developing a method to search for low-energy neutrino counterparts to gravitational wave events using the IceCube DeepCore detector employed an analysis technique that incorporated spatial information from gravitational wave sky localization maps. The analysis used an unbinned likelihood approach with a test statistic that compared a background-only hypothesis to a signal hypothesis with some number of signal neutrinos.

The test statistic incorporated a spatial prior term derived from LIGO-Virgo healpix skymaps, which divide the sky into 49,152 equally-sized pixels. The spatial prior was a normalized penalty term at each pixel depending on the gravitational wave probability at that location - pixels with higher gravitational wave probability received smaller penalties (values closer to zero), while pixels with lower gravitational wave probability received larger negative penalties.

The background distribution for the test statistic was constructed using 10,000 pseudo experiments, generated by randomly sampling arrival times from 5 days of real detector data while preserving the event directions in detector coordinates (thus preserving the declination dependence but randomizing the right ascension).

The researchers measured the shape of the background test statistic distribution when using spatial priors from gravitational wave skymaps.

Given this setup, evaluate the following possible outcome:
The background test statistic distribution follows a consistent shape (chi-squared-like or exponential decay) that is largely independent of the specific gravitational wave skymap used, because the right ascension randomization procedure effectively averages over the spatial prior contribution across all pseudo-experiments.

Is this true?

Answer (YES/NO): NO